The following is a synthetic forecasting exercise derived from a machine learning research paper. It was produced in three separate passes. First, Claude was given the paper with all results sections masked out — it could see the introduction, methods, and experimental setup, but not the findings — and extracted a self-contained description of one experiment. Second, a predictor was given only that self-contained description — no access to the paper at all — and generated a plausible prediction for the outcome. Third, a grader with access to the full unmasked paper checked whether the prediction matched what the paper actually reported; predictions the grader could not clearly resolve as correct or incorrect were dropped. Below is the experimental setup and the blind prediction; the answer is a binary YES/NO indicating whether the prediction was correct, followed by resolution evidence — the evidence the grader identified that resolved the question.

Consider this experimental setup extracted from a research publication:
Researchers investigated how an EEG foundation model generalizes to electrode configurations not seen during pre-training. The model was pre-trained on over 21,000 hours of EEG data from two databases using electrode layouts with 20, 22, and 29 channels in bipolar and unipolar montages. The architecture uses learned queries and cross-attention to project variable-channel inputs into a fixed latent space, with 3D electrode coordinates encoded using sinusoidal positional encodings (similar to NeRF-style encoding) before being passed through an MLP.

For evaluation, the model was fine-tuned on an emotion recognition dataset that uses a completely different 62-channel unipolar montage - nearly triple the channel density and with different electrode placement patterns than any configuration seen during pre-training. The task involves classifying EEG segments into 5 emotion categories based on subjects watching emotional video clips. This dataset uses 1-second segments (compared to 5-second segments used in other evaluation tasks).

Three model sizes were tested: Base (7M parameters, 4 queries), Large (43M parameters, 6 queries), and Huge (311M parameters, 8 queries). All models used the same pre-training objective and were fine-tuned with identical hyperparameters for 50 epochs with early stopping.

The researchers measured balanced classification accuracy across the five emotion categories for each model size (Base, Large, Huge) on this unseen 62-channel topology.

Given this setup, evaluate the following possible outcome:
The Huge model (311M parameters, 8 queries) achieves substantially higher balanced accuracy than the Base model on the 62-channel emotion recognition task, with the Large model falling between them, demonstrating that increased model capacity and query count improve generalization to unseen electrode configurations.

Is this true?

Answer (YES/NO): NO